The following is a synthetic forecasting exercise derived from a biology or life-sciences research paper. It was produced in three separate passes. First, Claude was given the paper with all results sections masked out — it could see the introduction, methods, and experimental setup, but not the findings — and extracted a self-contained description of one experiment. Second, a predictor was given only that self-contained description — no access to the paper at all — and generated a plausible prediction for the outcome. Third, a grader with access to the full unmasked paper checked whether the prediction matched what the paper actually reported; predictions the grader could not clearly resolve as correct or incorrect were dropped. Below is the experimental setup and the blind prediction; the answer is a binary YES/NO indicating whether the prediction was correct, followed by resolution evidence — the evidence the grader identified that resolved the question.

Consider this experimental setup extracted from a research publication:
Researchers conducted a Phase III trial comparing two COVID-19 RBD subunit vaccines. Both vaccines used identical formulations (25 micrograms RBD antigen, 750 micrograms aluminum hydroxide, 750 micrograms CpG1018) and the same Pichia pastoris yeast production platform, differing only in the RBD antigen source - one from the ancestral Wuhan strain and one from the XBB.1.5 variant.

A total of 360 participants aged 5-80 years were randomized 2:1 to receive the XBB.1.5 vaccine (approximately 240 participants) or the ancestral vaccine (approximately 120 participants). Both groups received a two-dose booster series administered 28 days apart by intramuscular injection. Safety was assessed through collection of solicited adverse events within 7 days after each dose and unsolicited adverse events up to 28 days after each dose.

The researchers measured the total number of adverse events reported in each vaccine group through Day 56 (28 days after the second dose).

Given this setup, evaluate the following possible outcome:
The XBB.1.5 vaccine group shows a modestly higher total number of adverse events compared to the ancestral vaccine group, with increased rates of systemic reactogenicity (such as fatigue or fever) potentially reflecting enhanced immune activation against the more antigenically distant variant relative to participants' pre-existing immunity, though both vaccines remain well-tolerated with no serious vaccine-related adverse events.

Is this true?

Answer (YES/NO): NO